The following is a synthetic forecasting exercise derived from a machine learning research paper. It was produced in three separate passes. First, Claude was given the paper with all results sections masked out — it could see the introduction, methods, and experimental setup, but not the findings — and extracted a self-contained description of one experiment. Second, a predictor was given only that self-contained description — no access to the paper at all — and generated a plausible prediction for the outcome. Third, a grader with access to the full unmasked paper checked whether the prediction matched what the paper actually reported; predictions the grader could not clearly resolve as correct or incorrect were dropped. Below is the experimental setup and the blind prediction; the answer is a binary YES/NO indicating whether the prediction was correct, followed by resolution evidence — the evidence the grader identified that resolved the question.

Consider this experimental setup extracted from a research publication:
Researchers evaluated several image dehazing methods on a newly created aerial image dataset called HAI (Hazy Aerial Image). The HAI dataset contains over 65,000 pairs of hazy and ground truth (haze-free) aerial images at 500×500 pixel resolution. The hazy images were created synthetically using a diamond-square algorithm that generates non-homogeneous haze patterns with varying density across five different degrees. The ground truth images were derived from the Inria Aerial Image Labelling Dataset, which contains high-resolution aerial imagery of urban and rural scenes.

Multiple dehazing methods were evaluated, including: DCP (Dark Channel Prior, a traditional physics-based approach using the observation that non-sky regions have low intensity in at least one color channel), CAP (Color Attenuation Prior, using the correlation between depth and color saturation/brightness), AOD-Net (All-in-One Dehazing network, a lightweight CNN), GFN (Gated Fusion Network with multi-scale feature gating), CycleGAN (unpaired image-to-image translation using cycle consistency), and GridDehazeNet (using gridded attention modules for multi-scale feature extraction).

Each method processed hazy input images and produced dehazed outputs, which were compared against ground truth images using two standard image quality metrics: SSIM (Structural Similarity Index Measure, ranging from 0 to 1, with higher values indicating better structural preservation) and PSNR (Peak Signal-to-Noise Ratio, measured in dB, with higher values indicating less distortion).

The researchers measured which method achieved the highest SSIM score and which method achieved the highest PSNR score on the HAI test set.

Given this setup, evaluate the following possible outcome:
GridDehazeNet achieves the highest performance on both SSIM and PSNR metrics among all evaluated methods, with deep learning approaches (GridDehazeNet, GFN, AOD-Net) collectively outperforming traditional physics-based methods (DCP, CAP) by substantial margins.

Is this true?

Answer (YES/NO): NO